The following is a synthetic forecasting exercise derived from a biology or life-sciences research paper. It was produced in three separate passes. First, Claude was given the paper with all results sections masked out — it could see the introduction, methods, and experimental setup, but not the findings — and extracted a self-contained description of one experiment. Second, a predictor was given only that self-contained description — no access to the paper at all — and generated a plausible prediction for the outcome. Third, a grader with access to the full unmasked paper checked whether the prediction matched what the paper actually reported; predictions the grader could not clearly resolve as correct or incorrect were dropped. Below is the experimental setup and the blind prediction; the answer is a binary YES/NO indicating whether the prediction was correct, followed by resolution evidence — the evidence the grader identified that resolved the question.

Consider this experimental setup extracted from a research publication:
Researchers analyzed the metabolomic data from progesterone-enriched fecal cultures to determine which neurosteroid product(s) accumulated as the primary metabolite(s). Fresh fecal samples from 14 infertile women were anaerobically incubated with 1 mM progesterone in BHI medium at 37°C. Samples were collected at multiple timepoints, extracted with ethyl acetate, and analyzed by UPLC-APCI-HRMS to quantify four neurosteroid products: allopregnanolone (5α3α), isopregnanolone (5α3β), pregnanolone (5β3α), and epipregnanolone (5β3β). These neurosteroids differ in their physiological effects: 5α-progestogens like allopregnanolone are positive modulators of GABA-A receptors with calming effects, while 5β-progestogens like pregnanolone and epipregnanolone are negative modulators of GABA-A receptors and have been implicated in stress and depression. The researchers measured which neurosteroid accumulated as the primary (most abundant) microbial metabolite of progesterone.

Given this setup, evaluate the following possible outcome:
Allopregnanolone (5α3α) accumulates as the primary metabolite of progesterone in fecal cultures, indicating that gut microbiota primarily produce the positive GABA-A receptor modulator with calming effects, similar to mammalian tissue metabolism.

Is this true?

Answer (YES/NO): NO